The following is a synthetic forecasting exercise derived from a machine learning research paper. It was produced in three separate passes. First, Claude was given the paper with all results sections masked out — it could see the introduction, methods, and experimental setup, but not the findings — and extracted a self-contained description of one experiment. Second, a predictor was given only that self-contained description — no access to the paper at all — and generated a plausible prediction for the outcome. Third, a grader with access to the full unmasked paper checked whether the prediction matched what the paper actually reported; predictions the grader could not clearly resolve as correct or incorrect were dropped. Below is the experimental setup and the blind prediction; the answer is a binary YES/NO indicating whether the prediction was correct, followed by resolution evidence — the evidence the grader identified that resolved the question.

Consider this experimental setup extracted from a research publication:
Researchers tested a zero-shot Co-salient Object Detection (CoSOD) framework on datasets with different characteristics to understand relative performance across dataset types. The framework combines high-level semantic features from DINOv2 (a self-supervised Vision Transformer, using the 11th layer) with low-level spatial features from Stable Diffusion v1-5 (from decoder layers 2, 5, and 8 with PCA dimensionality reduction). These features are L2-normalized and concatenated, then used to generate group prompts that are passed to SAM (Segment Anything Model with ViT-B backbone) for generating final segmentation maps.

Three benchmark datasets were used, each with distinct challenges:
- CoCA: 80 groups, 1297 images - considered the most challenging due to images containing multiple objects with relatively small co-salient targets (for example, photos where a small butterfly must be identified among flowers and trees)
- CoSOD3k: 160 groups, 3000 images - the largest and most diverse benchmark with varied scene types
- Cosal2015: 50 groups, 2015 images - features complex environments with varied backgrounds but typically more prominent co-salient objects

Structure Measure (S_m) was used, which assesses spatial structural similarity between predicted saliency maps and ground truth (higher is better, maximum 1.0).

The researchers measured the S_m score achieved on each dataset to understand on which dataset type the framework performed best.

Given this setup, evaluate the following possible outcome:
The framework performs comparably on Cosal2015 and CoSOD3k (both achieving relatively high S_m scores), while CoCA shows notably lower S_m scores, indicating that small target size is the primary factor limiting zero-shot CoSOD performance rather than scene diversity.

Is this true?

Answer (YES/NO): NO